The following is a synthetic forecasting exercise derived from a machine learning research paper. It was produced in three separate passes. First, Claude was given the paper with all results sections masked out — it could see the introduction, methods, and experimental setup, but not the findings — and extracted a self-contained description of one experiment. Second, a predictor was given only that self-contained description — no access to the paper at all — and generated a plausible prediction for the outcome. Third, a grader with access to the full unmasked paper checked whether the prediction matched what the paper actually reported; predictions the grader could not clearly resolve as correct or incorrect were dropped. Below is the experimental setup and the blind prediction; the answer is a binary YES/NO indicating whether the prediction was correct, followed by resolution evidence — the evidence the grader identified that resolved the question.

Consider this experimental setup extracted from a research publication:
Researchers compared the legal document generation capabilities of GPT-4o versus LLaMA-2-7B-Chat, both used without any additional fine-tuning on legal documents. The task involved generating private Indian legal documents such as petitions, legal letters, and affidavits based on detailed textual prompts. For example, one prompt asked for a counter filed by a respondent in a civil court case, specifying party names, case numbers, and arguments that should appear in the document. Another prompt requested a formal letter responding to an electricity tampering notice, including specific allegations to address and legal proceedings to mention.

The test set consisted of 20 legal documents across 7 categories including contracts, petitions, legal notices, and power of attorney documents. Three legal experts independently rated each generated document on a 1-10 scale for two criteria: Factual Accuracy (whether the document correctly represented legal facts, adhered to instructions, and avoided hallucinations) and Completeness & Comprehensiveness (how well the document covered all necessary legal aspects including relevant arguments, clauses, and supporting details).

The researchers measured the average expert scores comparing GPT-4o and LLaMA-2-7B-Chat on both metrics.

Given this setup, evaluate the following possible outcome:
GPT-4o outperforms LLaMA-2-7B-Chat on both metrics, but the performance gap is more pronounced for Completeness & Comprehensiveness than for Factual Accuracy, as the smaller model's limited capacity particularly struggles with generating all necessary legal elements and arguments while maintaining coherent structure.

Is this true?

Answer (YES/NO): YES